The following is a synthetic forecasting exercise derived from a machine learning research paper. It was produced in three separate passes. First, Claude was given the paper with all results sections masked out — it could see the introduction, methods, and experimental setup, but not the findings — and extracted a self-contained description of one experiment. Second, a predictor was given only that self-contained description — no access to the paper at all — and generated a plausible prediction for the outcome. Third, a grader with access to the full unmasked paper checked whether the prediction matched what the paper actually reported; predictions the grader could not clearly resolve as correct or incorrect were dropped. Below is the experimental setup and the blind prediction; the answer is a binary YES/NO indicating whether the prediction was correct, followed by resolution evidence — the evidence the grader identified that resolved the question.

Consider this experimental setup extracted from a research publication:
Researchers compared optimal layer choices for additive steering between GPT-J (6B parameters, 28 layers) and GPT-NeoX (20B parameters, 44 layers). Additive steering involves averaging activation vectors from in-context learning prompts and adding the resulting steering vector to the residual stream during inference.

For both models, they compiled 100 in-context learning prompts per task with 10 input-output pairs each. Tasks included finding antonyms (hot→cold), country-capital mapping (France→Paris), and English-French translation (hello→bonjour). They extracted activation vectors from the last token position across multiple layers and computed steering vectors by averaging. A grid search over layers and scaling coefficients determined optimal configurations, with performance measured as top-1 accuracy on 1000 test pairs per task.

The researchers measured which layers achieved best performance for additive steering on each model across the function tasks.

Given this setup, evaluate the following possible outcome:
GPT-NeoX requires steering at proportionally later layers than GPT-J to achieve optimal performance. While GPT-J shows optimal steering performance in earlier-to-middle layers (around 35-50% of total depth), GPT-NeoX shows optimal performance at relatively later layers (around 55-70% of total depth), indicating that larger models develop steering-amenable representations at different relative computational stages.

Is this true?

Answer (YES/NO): NO